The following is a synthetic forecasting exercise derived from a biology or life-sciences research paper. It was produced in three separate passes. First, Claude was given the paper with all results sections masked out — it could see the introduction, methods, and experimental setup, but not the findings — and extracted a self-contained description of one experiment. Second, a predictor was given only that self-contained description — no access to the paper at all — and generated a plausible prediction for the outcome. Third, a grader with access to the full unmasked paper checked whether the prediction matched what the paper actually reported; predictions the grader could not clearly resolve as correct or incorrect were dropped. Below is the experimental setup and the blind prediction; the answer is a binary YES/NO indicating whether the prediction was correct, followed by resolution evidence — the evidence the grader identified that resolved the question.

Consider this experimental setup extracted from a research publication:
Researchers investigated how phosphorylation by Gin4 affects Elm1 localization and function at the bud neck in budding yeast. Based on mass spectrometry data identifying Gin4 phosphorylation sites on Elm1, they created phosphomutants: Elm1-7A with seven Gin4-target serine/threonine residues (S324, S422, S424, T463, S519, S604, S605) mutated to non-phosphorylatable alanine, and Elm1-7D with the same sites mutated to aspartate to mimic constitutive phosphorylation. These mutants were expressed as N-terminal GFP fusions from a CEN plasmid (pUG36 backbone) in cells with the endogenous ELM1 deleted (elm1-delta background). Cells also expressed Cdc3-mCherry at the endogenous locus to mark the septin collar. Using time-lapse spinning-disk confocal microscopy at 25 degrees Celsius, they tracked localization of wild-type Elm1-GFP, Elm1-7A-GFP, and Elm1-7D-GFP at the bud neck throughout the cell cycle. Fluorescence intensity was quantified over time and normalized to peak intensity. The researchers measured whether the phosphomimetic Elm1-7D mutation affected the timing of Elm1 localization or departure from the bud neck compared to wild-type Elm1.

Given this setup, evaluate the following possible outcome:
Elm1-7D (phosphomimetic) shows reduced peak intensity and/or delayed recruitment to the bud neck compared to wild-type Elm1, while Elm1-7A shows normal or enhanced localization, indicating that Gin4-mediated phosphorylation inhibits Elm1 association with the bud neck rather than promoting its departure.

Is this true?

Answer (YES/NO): NO